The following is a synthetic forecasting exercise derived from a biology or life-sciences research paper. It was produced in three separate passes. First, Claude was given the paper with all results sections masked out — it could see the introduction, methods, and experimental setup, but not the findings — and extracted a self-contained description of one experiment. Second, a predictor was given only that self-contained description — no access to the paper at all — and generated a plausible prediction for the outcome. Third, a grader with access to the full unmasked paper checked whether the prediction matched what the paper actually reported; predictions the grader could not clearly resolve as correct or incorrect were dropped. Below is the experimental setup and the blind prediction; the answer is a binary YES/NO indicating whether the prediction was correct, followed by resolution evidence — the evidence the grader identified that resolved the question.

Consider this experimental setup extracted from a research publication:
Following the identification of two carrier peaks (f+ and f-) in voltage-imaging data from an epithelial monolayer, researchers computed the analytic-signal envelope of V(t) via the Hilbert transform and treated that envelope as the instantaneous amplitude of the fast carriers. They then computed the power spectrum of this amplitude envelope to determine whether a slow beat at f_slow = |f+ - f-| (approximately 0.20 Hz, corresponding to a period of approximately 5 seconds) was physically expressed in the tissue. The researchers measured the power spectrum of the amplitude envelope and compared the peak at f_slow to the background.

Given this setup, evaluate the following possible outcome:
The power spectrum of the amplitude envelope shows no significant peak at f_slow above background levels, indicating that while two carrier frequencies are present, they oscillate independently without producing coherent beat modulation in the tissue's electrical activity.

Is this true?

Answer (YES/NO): NO